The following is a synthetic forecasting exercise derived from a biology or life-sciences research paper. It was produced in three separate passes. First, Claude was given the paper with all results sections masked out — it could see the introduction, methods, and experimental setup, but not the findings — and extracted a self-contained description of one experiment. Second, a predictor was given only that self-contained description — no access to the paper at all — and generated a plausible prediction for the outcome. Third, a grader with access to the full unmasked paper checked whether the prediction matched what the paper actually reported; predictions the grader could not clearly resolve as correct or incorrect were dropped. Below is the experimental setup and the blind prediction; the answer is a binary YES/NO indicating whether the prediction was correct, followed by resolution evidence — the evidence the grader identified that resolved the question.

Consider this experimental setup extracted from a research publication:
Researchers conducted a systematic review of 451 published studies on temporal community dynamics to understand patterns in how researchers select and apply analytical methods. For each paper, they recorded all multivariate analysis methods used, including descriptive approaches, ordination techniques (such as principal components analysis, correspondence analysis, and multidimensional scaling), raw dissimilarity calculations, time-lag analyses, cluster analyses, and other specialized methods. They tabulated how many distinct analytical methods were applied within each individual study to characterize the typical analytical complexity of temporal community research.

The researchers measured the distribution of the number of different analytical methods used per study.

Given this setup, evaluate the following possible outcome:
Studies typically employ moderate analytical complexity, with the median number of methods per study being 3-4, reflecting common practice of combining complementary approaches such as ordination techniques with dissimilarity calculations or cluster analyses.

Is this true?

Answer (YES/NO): NO